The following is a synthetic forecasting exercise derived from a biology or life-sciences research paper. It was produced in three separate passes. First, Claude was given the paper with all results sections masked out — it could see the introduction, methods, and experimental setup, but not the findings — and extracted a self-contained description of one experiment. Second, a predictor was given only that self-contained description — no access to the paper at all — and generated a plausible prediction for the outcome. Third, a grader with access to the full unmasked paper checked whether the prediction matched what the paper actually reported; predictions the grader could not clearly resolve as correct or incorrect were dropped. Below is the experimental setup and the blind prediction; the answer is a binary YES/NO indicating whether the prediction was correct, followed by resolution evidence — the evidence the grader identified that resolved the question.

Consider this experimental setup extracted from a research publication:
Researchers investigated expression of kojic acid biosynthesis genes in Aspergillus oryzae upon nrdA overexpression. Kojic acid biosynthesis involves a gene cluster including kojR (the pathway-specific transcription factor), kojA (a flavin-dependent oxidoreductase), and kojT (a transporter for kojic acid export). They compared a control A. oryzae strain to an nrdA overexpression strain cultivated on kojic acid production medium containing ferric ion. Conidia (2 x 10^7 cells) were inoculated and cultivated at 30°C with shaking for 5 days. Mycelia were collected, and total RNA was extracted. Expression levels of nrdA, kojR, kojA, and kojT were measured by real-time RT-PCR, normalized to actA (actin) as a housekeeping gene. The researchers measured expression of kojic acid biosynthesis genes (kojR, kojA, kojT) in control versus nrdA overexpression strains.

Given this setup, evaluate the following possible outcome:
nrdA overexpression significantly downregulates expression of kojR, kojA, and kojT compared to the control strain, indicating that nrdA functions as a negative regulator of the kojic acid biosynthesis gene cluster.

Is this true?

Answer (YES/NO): NO